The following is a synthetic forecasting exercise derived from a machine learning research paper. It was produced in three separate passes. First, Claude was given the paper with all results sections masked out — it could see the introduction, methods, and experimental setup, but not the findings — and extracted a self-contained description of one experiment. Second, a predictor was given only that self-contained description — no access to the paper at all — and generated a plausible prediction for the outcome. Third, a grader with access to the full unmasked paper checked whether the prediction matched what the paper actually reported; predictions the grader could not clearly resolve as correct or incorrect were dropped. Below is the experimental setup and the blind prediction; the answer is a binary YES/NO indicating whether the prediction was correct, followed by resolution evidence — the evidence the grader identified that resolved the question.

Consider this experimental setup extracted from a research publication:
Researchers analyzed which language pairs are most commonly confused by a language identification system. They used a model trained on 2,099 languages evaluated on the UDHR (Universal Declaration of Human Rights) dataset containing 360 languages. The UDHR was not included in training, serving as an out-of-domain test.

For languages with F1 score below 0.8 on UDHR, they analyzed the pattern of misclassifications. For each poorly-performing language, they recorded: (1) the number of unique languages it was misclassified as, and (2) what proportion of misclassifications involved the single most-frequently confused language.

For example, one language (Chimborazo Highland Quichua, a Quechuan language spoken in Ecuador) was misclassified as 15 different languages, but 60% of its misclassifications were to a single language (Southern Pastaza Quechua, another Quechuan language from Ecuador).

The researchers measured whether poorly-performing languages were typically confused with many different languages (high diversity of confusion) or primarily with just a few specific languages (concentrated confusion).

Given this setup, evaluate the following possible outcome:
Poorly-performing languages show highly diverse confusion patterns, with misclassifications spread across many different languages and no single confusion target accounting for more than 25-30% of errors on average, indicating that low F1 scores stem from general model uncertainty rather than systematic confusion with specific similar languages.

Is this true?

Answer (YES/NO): NO